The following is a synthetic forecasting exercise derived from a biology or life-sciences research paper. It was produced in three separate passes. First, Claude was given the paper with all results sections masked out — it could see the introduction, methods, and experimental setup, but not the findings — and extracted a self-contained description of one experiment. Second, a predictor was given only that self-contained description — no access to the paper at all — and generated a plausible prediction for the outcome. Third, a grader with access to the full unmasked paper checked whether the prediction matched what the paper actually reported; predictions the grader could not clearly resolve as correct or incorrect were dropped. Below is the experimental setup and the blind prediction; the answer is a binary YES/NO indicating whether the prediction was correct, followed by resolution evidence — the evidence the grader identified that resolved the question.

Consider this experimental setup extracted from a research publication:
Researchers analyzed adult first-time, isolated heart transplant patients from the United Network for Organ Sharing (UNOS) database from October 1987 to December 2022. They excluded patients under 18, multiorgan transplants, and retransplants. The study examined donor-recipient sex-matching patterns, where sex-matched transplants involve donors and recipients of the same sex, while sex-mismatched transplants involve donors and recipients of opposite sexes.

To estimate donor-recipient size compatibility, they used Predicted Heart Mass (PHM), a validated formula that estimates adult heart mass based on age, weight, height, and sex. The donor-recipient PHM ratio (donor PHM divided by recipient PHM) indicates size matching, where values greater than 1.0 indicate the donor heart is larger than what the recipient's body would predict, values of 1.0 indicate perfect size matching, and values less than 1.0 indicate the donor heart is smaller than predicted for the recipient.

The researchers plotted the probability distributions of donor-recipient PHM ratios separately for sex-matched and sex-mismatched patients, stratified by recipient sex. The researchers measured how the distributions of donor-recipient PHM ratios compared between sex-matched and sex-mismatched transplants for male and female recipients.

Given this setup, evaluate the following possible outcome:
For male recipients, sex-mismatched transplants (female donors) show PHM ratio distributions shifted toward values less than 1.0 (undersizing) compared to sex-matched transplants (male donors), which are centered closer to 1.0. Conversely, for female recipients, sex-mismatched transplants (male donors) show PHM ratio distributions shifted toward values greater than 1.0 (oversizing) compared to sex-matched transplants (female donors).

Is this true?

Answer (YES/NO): YES